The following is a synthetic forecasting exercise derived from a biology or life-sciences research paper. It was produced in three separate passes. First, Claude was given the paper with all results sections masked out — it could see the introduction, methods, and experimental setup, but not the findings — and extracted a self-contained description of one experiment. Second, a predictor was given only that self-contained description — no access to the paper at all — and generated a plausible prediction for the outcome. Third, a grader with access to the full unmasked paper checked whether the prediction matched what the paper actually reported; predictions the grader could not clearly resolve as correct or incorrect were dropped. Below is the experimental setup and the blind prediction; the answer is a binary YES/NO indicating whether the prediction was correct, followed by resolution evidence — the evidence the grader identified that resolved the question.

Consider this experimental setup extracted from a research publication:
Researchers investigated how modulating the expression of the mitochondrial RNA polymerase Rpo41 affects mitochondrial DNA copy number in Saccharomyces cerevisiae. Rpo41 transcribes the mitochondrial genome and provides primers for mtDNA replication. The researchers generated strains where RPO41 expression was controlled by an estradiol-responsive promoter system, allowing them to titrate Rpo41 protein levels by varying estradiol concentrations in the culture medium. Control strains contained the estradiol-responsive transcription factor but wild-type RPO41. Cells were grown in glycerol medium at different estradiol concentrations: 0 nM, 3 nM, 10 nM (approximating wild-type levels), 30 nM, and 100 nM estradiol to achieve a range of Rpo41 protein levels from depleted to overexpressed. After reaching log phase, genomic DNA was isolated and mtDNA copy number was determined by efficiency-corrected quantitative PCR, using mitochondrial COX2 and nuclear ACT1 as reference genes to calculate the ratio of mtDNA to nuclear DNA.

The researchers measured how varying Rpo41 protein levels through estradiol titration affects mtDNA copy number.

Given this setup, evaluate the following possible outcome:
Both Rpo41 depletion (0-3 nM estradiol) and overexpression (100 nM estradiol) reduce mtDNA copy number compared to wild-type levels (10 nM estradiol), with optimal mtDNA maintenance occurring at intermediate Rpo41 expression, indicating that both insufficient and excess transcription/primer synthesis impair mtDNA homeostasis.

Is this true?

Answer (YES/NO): NO